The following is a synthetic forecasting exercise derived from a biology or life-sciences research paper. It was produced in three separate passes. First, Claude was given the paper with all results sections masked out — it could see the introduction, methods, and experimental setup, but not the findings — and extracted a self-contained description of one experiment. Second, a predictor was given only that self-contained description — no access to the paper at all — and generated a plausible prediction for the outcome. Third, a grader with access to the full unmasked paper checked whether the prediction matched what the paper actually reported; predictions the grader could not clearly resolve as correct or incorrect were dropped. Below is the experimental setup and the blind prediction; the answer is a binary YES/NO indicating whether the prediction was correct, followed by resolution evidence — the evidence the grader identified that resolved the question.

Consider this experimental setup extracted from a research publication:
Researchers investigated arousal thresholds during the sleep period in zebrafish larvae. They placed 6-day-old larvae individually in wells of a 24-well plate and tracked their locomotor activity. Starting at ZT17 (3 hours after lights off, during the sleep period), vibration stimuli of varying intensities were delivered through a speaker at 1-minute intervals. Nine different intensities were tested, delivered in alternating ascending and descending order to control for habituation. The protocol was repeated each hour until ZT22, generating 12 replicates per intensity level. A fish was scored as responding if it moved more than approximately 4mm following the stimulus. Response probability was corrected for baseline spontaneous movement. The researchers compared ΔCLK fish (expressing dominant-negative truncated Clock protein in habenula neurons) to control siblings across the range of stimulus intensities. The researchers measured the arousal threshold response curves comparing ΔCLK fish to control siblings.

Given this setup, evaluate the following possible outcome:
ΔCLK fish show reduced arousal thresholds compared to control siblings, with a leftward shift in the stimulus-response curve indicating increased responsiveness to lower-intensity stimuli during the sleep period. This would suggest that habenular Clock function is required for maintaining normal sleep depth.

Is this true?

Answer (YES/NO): NO